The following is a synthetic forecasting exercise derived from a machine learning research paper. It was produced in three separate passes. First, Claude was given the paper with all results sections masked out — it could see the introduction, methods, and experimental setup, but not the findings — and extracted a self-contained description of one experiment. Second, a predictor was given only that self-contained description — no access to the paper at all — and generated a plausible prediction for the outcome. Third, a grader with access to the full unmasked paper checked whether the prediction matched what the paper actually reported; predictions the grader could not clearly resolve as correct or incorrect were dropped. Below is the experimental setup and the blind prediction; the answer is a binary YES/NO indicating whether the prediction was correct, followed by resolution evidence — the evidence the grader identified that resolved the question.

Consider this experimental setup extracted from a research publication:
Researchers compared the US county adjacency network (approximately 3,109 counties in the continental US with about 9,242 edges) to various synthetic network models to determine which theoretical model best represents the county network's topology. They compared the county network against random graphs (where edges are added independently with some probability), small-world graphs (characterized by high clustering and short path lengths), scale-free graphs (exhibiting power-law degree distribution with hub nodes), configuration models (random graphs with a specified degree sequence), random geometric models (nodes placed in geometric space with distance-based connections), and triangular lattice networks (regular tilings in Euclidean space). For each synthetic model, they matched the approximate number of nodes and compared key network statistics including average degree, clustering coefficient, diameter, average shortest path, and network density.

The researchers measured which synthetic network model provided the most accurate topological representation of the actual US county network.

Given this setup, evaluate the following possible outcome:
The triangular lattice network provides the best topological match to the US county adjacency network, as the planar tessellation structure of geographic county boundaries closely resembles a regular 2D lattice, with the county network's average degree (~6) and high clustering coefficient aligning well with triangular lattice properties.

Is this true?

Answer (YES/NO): YES